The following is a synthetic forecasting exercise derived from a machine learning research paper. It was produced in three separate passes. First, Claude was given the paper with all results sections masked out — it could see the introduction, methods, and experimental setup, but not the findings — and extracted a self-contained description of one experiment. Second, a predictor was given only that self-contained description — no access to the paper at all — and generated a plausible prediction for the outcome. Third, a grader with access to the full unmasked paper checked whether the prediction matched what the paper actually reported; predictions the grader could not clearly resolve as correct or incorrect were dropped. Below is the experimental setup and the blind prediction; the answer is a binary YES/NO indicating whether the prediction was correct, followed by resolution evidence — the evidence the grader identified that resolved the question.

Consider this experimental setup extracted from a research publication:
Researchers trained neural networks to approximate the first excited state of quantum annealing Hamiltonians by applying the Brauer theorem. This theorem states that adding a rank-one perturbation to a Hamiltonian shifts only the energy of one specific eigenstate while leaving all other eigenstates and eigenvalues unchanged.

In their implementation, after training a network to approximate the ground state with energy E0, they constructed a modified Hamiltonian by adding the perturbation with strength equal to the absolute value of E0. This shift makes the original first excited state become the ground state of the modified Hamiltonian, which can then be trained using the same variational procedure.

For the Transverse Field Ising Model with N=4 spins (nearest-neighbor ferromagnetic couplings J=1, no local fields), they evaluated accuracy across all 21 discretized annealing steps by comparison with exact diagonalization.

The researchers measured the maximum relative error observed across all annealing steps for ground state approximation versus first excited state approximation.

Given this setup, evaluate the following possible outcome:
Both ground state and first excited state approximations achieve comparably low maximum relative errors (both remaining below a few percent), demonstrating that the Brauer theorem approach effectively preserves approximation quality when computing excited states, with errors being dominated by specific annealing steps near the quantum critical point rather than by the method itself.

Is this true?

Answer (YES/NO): NO